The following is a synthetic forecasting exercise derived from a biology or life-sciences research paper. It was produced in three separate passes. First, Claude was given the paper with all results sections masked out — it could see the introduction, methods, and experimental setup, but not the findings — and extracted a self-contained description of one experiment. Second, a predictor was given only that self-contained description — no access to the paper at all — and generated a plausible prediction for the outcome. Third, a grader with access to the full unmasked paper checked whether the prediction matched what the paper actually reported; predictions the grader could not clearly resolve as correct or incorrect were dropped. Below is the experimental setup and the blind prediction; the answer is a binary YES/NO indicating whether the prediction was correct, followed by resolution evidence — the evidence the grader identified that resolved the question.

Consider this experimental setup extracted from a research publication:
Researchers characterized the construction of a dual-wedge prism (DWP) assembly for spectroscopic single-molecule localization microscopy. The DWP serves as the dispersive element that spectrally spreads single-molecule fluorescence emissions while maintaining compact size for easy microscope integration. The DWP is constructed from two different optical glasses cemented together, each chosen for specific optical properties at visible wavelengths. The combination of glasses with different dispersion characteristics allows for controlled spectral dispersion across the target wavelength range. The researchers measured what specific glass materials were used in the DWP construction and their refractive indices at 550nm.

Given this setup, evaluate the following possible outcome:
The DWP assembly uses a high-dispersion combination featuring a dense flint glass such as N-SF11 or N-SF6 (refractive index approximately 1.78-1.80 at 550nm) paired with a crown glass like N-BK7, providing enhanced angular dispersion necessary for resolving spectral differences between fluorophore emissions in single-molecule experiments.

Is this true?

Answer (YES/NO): NO